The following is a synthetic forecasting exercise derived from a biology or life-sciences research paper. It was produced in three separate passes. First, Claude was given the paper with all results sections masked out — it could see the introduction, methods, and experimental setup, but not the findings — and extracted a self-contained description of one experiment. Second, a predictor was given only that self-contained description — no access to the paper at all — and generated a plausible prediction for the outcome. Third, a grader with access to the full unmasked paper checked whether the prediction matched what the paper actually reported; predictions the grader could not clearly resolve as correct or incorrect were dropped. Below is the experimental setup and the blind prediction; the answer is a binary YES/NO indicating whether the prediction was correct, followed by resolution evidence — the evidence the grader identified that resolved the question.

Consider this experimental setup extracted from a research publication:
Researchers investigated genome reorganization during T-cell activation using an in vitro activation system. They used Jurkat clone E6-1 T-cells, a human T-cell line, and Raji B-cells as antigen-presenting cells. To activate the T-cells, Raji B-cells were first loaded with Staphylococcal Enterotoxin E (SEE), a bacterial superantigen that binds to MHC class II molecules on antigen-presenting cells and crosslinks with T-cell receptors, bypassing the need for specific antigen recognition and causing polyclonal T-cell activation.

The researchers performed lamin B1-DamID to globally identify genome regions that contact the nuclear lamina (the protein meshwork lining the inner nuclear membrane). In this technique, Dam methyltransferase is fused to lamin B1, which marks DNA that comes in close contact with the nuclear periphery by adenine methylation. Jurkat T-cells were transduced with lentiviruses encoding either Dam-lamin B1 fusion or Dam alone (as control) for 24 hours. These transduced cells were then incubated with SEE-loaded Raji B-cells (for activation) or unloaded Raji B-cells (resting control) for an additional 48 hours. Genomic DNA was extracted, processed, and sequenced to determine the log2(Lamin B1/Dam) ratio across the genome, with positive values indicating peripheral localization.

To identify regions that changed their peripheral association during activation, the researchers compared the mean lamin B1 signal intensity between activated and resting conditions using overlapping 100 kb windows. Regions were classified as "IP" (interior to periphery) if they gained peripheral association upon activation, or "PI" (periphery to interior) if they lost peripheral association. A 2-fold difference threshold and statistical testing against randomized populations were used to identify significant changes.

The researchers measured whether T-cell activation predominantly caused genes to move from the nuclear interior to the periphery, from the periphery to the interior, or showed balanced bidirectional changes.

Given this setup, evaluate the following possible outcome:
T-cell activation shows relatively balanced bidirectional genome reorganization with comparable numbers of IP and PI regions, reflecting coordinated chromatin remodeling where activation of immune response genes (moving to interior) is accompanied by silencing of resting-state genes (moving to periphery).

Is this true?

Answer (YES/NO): NO